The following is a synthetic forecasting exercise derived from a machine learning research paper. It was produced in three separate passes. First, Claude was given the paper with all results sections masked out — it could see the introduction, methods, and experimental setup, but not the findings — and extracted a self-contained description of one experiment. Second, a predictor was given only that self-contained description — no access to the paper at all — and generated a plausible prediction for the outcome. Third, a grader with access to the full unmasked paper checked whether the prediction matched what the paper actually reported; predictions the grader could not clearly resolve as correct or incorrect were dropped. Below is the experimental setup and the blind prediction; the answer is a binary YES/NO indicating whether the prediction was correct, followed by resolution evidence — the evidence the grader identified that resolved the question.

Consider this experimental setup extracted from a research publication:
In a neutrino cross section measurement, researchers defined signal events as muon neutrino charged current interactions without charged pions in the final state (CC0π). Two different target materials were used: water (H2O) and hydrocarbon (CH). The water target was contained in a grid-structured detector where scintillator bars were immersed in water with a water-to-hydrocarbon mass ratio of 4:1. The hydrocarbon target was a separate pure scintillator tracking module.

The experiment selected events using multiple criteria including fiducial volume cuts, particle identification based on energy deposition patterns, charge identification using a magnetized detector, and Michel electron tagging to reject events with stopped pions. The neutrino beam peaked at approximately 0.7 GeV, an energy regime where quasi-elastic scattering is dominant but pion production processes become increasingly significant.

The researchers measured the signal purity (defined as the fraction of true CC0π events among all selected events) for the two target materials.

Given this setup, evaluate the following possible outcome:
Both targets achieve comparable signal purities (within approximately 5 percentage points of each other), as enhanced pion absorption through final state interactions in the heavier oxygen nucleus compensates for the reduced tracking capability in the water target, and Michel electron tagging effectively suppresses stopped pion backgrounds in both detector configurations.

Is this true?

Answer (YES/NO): YES